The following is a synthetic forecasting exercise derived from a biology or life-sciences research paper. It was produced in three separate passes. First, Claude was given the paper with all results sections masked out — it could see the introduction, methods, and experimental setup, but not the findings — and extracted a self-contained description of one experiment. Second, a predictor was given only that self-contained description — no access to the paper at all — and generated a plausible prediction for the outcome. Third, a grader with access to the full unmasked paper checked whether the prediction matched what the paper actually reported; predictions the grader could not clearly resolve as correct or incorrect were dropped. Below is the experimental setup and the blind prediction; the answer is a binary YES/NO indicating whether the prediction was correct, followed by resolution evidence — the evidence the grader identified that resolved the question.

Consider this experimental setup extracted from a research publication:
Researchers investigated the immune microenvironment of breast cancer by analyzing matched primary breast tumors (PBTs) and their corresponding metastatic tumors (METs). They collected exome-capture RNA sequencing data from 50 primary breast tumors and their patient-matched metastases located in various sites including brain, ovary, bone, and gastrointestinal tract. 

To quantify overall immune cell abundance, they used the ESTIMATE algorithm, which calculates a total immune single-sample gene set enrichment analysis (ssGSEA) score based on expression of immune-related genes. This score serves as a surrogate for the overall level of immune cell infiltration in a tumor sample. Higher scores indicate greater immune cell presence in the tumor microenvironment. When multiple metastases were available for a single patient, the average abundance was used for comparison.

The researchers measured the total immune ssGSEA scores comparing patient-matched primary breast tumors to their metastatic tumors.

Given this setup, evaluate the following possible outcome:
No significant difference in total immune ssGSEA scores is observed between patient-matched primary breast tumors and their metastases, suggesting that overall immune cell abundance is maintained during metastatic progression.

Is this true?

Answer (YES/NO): NO